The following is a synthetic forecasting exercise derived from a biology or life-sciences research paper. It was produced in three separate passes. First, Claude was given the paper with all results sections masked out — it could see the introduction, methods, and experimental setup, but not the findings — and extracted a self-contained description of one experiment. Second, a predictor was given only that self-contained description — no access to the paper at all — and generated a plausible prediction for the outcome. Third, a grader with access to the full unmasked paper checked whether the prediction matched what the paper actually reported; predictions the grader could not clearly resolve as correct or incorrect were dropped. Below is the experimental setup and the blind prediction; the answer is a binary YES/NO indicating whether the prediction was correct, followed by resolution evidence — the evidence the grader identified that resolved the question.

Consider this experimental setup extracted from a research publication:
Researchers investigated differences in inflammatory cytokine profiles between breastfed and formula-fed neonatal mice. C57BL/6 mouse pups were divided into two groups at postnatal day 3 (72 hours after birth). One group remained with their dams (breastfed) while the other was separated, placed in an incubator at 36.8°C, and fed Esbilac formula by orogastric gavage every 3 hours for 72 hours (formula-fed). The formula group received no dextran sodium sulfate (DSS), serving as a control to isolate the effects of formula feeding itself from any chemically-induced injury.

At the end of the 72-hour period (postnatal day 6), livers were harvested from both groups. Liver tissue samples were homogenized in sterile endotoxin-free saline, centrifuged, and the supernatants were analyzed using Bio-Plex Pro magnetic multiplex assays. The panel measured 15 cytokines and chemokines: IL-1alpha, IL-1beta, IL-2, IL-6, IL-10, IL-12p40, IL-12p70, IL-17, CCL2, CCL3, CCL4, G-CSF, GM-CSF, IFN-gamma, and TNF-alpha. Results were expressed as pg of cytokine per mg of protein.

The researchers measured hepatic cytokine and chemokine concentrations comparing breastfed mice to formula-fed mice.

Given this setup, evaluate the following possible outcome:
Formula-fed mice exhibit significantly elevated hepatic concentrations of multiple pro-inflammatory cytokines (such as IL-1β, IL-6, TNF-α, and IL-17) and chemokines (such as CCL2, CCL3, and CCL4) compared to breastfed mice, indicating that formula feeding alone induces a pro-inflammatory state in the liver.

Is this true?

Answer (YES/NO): NO